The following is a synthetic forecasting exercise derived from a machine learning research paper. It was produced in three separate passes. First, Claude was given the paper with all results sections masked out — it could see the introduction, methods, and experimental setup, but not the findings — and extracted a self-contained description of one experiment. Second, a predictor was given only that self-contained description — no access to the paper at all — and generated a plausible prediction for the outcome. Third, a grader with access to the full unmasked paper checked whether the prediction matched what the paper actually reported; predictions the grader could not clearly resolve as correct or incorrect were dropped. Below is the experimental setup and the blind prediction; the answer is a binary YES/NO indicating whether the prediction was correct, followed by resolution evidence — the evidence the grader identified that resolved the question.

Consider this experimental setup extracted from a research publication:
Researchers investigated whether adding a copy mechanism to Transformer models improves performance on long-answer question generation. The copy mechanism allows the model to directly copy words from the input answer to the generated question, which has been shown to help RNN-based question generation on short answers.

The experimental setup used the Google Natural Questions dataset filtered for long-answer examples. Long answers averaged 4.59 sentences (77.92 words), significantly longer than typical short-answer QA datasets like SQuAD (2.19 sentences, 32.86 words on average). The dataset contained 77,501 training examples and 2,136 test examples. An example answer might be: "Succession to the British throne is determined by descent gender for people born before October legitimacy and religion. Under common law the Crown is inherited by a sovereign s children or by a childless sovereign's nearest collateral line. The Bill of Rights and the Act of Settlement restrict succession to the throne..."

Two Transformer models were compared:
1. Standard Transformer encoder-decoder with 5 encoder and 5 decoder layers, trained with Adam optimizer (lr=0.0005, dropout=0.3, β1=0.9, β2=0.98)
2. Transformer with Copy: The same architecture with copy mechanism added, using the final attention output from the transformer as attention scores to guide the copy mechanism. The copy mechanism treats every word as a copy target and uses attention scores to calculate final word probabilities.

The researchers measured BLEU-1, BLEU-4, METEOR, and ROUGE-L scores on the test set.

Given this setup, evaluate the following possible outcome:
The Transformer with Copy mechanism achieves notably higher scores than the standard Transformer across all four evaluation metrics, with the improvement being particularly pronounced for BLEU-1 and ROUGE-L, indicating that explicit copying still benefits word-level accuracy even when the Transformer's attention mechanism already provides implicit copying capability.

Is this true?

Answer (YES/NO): NO